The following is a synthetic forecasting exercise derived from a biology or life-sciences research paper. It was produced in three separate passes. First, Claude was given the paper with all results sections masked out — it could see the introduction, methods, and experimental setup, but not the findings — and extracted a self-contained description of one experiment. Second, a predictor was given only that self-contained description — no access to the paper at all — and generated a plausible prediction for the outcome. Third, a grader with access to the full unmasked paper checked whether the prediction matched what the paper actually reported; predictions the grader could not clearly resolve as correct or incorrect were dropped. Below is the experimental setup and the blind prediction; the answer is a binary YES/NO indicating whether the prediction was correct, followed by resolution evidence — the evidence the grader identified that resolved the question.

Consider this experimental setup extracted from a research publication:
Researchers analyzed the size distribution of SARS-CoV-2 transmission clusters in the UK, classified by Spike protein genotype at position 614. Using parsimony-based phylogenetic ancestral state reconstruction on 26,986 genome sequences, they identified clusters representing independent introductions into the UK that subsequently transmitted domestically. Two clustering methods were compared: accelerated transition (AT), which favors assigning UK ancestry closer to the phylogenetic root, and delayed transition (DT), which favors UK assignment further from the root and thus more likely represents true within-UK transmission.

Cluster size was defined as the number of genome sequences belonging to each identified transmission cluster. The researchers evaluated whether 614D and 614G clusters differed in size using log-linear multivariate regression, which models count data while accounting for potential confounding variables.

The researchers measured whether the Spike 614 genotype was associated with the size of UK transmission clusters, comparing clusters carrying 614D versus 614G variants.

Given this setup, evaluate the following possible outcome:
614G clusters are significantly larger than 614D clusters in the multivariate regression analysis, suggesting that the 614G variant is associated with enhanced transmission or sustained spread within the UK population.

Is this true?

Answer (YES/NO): YES